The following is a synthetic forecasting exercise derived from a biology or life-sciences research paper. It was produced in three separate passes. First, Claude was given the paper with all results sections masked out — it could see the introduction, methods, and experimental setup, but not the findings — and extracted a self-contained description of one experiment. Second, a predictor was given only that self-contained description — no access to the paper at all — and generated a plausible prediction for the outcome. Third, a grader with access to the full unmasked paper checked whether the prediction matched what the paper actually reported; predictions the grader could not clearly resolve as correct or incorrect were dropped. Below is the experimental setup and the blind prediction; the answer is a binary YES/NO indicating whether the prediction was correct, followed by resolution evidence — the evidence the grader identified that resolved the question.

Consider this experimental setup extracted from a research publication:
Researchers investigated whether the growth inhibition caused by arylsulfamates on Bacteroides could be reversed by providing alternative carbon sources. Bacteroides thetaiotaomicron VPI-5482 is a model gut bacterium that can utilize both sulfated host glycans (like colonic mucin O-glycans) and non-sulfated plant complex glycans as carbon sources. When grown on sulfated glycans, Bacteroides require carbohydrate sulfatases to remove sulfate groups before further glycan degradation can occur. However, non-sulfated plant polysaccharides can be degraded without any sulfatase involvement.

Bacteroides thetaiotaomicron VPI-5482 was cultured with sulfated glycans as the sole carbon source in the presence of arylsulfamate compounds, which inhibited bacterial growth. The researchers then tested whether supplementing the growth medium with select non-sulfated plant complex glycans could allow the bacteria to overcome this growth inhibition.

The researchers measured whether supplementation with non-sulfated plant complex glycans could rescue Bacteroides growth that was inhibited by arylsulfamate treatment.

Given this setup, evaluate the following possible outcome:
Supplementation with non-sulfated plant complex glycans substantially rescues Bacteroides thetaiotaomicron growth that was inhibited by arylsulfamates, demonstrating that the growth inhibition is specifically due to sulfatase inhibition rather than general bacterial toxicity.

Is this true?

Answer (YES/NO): NO